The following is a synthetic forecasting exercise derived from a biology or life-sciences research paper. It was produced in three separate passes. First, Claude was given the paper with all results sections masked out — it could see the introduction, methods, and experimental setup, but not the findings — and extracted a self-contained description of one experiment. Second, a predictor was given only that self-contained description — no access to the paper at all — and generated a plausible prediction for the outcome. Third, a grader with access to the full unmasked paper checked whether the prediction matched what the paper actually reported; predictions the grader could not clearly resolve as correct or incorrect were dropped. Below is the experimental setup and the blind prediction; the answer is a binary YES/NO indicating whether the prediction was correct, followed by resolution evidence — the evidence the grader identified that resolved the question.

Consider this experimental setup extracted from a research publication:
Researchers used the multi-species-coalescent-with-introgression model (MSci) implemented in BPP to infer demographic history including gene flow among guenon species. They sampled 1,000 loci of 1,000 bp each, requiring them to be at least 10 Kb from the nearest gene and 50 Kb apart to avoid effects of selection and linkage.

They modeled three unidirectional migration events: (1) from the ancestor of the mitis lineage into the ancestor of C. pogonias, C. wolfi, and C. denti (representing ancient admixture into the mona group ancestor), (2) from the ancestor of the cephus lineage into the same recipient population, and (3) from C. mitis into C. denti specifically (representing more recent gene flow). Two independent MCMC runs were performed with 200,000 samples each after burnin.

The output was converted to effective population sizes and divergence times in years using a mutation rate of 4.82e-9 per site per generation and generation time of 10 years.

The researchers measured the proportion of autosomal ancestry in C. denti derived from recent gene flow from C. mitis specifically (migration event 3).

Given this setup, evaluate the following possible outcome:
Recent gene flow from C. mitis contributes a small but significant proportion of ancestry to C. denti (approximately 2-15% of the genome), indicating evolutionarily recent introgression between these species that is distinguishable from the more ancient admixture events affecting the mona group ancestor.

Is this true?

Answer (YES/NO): NO